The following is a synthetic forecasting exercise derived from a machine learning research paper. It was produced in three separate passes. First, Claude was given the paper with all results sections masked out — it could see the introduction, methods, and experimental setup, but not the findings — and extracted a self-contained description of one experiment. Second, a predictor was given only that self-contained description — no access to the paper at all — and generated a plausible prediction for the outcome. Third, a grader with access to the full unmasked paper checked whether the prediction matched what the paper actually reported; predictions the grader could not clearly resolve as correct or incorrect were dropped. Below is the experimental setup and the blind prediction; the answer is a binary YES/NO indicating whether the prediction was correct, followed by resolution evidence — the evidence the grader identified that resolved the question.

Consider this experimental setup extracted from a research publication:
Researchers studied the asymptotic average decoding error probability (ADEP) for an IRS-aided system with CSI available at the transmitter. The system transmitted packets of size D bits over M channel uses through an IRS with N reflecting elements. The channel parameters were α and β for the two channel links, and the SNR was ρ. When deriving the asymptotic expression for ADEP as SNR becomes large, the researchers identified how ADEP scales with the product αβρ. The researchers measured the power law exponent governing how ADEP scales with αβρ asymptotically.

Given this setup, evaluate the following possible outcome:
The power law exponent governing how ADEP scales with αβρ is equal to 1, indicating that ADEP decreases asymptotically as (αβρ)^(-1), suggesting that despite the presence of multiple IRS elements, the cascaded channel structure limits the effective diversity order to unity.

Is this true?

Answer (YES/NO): NO